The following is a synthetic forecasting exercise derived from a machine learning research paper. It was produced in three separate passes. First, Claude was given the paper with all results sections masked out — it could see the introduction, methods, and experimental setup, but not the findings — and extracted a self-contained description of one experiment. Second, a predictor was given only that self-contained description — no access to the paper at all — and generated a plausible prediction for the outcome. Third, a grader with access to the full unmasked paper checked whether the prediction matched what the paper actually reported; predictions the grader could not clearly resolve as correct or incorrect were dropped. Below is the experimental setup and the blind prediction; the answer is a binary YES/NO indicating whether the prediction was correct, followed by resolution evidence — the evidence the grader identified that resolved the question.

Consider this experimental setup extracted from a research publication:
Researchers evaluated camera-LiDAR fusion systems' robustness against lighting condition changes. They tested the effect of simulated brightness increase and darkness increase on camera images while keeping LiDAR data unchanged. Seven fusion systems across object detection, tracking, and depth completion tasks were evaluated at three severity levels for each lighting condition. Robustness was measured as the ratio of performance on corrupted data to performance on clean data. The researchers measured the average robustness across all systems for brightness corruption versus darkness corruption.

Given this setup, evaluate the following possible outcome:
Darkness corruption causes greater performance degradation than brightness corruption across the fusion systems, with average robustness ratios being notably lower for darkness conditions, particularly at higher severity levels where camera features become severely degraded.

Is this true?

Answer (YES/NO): YES